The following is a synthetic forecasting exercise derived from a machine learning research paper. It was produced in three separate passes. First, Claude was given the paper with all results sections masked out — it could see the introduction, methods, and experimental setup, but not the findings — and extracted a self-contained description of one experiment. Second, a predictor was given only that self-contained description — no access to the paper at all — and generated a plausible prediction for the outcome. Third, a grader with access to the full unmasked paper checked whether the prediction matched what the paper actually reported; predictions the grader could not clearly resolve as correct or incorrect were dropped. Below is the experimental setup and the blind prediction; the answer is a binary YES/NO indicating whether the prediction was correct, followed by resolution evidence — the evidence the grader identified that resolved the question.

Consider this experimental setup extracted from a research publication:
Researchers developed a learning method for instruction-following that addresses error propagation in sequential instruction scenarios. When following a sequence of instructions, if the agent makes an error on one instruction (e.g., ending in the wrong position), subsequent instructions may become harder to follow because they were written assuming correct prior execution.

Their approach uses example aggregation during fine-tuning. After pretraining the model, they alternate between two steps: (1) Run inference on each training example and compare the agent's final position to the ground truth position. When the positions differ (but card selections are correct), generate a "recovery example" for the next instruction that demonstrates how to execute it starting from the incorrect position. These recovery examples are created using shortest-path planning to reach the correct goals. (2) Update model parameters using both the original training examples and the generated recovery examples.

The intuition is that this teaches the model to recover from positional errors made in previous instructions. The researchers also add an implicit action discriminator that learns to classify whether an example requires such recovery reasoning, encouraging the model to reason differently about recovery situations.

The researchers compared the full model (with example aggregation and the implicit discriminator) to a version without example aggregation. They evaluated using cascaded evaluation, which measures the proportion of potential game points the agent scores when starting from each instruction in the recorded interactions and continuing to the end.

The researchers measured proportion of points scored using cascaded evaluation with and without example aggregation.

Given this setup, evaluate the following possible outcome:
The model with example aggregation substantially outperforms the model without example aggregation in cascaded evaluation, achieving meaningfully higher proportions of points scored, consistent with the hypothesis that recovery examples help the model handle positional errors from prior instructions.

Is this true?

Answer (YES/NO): NO